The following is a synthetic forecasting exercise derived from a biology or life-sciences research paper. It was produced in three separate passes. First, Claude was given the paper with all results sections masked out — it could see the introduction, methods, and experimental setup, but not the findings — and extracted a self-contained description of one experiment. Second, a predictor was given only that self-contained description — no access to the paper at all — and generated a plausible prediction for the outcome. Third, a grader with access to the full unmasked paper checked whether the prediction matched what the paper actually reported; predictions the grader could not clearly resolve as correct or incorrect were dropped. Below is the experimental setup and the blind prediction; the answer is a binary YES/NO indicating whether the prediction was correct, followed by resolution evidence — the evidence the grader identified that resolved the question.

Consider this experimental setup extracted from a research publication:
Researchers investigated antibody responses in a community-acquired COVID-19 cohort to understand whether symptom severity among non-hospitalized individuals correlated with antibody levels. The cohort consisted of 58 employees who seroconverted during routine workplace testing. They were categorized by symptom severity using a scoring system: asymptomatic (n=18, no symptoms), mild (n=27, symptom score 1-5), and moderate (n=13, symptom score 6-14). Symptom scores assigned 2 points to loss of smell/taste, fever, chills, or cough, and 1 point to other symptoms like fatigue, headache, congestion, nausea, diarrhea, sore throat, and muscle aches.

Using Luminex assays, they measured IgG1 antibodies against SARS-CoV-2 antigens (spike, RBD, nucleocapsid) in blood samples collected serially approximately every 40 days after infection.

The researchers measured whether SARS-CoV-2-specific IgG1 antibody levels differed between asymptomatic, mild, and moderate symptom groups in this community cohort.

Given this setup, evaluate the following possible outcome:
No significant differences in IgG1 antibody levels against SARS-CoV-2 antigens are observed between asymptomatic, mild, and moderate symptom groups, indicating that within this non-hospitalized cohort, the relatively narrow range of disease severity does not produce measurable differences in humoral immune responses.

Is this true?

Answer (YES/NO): NO